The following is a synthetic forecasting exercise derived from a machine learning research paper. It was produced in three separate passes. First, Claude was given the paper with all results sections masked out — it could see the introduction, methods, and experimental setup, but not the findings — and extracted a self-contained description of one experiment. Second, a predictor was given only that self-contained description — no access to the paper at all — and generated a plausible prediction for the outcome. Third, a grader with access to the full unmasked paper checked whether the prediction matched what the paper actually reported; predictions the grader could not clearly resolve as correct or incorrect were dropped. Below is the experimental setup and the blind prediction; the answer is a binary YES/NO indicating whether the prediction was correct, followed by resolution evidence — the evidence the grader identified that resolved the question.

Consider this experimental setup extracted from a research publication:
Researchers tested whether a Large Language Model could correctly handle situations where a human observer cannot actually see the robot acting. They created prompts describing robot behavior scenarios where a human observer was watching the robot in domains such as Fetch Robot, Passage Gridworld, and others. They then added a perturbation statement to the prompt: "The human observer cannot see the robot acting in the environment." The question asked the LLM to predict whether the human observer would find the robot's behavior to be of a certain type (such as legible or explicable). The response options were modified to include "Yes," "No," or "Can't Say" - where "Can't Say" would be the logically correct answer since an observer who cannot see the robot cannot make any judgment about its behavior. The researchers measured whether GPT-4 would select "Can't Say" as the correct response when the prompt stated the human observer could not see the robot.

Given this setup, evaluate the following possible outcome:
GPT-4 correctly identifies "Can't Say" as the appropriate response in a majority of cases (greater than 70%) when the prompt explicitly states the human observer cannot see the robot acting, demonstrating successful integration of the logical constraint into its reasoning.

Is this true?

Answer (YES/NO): NO